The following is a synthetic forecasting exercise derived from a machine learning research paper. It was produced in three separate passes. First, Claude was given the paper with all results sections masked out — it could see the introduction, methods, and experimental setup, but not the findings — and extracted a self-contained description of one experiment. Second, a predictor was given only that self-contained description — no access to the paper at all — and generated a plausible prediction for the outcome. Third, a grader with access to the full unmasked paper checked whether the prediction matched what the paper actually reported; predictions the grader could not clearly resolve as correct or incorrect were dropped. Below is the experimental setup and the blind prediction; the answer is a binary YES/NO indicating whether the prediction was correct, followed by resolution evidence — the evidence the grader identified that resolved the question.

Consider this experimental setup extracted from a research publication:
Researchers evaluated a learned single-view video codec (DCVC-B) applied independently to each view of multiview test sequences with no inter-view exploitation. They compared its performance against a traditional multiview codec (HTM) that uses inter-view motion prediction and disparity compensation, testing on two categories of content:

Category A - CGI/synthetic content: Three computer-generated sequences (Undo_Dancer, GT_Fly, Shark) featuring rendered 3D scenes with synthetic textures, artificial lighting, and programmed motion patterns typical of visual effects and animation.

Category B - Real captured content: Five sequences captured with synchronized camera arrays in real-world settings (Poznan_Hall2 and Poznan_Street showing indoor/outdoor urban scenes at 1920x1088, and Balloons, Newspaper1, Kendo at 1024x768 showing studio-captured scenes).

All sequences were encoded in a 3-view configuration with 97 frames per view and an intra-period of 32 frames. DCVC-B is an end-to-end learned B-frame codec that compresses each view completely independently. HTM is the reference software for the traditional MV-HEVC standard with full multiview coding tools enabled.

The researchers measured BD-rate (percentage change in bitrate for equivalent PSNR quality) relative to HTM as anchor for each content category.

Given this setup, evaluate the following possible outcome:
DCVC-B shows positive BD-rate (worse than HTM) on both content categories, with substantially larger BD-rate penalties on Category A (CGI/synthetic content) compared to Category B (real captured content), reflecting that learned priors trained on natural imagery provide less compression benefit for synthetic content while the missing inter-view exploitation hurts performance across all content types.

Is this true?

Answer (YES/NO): NO